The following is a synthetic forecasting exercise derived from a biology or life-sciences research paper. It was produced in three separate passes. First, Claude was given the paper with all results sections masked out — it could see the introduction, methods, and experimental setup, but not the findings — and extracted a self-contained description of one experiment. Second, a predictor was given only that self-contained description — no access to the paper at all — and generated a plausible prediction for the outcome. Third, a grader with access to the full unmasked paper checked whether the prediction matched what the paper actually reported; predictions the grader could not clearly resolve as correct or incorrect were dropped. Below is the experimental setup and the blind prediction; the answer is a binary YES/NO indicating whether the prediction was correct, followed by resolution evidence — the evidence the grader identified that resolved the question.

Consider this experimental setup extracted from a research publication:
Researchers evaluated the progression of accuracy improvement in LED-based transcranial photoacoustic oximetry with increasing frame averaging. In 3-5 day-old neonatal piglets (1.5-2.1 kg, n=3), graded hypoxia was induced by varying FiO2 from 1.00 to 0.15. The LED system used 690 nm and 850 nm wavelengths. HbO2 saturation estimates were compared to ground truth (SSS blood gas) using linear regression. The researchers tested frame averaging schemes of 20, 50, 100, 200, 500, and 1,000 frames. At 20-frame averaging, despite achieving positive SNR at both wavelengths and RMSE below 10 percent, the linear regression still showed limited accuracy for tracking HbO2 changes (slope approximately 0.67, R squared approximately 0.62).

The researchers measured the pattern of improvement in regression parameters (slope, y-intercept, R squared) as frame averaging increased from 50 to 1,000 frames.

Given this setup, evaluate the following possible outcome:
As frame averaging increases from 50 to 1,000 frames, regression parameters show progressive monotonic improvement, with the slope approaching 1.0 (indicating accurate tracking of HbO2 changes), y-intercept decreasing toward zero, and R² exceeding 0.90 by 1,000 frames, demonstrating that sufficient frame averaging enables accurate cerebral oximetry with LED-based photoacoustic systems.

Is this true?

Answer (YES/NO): NO